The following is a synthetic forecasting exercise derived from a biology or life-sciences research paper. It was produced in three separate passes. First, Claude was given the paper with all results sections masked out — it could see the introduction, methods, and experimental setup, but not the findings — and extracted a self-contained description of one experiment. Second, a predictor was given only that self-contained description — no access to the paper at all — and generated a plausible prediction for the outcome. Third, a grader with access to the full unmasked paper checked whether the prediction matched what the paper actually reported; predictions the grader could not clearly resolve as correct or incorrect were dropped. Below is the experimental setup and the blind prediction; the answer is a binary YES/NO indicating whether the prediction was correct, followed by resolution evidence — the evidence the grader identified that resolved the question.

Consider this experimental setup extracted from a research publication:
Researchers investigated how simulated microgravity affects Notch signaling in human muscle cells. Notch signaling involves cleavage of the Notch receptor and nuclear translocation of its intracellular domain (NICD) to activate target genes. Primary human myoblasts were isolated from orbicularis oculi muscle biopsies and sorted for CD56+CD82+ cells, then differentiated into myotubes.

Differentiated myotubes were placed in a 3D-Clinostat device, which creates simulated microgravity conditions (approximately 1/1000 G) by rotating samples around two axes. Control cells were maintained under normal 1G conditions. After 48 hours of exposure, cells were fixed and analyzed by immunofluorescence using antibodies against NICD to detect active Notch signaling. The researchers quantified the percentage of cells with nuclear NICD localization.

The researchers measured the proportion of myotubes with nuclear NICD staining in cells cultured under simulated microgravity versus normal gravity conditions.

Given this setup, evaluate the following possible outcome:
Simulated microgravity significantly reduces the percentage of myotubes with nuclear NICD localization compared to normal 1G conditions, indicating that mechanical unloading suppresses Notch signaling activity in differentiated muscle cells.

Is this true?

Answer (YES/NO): NO